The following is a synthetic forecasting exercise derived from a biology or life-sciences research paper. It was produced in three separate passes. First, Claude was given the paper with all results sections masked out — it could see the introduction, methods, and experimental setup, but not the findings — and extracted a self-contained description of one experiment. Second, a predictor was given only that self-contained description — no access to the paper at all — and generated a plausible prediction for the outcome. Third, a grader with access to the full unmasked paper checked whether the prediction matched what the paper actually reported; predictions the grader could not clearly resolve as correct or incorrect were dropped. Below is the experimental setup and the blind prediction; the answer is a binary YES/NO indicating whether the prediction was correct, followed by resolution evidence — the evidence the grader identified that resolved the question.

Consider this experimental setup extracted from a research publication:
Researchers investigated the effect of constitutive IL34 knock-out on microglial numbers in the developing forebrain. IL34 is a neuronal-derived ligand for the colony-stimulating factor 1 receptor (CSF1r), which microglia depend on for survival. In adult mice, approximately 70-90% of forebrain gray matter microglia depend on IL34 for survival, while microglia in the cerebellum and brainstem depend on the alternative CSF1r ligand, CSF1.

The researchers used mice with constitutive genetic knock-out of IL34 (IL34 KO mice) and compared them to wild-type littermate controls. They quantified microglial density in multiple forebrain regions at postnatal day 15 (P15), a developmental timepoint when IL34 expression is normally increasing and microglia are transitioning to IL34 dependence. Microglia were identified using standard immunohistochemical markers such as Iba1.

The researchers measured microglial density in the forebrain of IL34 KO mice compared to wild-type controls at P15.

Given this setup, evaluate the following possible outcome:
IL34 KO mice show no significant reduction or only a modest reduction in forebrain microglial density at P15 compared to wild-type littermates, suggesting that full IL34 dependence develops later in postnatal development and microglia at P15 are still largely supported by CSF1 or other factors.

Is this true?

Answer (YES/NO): NO